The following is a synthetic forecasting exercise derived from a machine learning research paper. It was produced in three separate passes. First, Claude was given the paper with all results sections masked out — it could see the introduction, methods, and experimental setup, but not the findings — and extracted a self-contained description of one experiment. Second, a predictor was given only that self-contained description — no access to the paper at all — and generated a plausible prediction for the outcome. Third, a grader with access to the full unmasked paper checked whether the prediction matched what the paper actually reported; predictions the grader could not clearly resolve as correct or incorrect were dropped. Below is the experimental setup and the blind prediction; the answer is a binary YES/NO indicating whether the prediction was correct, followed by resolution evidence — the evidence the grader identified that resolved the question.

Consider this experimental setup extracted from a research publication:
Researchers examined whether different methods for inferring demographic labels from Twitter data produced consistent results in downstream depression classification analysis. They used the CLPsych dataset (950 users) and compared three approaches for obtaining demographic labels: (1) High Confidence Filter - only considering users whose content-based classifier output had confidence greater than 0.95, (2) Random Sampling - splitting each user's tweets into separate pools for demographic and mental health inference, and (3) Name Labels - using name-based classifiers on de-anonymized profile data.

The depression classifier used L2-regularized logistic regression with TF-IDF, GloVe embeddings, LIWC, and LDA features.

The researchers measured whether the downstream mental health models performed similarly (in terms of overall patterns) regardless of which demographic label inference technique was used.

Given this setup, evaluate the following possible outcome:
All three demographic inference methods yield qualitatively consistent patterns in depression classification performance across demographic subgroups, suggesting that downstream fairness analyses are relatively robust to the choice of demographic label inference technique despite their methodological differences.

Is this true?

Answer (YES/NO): YES